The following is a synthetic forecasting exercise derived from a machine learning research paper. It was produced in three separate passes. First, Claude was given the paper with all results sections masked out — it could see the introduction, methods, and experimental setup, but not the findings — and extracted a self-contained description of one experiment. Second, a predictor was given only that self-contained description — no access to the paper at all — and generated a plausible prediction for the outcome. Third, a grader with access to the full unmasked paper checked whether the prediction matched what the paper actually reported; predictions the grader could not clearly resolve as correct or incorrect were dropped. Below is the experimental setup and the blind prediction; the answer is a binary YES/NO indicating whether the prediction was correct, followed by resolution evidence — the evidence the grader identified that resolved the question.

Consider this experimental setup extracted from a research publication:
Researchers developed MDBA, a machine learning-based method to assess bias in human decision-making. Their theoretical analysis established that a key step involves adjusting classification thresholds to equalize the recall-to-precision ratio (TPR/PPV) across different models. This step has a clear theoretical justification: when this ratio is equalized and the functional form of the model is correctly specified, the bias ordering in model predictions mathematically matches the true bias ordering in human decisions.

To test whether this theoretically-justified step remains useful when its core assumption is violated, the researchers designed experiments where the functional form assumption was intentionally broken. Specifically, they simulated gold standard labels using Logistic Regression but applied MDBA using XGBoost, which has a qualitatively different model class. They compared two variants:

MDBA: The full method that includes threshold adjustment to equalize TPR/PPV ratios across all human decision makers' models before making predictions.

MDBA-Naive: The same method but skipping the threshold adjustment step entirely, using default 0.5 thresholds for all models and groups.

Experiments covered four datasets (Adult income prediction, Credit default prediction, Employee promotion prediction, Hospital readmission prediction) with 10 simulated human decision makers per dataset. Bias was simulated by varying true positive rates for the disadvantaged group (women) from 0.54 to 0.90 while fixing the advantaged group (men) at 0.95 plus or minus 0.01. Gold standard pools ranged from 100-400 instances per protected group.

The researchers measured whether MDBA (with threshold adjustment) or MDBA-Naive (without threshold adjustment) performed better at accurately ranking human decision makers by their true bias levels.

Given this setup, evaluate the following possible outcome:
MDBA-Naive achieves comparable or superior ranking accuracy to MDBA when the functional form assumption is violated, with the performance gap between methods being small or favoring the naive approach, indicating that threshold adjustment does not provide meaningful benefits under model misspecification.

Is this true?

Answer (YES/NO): NO